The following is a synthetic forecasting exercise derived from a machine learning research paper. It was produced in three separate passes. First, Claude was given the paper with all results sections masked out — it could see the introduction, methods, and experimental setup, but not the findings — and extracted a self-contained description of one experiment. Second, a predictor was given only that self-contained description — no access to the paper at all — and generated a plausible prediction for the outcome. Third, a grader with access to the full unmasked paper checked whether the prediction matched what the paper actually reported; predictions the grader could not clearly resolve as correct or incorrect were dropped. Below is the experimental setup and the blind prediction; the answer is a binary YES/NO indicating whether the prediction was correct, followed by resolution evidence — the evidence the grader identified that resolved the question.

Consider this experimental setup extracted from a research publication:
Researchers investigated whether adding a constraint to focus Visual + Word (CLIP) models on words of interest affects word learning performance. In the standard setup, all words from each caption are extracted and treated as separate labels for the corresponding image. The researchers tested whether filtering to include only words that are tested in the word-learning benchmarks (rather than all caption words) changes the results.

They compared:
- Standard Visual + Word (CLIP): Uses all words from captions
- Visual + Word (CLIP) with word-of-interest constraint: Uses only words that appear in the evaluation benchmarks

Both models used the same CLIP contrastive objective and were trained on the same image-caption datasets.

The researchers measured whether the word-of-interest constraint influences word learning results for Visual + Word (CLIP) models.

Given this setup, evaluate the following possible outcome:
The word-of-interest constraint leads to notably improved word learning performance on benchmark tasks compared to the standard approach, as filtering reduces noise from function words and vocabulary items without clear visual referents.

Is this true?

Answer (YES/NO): NO